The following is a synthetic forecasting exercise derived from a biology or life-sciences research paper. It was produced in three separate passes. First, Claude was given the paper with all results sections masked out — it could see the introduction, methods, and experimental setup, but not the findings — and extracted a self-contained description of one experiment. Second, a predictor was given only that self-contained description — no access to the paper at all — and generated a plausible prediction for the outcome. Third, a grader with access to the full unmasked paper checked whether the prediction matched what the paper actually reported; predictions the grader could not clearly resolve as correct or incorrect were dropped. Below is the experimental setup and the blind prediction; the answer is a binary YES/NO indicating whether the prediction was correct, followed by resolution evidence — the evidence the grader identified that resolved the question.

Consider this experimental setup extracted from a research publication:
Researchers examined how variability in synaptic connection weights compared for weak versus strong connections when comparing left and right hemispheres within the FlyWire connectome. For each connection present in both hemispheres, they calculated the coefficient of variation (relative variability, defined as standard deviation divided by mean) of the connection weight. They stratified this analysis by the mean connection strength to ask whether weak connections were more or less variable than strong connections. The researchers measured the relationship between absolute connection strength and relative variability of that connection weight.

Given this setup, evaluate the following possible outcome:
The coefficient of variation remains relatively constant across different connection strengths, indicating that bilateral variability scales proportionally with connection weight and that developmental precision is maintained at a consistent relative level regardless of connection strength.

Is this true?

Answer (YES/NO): NO